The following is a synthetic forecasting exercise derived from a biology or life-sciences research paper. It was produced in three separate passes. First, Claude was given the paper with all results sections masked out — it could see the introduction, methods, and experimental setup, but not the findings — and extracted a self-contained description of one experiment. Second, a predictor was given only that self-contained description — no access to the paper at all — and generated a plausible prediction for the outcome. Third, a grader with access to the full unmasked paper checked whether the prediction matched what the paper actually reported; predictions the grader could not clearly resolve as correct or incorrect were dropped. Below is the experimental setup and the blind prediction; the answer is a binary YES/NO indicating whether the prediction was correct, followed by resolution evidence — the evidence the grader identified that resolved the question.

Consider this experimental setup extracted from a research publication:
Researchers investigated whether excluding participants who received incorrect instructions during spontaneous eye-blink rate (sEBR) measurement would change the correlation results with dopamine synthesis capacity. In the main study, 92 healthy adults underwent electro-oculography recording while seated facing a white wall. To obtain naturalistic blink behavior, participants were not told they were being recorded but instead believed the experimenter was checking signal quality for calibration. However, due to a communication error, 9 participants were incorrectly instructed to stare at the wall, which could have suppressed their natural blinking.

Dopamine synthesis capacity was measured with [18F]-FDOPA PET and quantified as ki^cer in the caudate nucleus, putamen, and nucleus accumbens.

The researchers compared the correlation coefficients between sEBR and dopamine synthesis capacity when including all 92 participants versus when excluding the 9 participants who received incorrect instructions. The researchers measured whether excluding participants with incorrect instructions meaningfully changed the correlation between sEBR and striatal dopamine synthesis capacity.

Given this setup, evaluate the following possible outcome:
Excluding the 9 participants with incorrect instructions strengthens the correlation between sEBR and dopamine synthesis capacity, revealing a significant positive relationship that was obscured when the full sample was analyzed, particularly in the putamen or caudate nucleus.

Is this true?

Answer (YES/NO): NO